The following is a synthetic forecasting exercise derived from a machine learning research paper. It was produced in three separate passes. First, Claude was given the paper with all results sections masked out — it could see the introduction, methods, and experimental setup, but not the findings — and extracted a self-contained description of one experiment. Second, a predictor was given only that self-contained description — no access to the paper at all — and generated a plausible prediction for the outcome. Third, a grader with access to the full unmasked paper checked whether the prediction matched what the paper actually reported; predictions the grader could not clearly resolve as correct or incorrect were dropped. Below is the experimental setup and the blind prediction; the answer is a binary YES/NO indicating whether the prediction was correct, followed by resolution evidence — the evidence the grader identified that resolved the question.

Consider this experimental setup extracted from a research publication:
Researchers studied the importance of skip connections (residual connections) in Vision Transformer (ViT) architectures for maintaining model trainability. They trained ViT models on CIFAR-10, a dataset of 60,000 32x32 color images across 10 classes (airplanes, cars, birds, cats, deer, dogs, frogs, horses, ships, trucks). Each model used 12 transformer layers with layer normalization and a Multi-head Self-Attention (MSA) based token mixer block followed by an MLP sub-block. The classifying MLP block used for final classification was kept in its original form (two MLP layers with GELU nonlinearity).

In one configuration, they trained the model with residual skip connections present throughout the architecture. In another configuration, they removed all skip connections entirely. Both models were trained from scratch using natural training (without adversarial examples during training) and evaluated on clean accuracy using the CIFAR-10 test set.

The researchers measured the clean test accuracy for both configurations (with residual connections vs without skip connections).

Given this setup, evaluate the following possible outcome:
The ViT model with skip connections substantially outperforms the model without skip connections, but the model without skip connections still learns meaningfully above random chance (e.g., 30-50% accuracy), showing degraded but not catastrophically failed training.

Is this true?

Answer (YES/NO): YES